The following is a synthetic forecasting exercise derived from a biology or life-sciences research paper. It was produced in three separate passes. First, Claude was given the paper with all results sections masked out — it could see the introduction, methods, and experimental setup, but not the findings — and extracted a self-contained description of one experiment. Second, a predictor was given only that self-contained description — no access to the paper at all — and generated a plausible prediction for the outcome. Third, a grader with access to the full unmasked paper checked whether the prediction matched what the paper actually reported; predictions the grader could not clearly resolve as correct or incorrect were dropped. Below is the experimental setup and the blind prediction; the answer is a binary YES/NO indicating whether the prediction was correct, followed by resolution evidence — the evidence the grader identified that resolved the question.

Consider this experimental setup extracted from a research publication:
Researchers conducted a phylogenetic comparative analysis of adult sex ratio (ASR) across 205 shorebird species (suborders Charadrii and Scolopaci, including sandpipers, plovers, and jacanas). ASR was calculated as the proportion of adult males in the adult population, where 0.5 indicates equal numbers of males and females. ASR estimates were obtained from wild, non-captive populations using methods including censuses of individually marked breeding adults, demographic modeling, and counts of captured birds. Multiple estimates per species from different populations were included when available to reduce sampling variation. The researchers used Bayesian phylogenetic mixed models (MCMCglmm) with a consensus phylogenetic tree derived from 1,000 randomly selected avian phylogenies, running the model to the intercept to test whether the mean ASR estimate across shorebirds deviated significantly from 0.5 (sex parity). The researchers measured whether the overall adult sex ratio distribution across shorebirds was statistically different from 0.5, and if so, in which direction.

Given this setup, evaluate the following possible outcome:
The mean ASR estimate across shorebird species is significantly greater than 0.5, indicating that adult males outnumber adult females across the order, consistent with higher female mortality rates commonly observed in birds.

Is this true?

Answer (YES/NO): NO